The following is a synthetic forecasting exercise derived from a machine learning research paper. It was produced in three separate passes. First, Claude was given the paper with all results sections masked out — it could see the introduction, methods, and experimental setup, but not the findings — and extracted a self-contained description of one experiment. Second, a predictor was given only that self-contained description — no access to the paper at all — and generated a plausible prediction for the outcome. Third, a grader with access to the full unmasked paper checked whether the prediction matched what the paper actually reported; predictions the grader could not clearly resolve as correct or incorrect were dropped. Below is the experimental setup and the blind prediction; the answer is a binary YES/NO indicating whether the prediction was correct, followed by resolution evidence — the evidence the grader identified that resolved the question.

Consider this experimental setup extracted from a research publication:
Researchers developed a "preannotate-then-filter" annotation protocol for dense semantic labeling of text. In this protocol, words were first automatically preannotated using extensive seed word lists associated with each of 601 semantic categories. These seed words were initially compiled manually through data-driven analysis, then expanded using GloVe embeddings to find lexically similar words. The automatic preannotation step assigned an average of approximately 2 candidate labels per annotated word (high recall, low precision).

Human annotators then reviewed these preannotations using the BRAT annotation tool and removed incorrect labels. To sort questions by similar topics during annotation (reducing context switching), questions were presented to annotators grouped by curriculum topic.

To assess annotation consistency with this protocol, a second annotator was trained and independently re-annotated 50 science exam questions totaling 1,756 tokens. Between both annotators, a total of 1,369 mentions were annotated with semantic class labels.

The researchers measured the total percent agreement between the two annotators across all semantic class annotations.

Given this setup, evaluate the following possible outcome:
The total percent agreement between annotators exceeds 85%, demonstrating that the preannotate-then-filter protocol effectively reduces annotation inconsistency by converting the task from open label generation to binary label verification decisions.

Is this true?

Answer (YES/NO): NO